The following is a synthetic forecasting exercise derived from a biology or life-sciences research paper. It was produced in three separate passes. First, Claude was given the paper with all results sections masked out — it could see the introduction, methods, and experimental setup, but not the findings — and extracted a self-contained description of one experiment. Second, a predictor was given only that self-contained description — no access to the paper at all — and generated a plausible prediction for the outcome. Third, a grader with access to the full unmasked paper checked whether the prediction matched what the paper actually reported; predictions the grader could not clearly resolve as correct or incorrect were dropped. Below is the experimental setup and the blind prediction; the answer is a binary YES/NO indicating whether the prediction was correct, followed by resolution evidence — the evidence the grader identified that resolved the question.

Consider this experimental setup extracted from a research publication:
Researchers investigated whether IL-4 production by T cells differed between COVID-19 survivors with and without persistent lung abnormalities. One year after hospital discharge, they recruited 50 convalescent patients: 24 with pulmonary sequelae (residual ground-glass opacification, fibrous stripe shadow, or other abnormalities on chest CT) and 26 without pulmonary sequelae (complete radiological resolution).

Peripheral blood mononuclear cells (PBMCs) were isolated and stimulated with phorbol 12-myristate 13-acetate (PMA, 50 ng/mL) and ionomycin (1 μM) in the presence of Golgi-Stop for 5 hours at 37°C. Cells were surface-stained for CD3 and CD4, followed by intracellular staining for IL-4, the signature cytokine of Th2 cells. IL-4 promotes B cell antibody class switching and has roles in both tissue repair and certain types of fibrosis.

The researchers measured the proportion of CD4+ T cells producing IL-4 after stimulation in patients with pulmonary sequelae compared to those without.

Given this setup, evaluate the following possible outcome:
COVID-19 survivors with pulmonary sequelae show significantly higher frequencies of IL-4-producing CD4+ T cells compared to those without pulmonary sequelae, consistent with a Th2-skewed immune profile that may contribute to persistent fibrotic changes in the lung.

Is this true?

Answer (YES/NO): NO